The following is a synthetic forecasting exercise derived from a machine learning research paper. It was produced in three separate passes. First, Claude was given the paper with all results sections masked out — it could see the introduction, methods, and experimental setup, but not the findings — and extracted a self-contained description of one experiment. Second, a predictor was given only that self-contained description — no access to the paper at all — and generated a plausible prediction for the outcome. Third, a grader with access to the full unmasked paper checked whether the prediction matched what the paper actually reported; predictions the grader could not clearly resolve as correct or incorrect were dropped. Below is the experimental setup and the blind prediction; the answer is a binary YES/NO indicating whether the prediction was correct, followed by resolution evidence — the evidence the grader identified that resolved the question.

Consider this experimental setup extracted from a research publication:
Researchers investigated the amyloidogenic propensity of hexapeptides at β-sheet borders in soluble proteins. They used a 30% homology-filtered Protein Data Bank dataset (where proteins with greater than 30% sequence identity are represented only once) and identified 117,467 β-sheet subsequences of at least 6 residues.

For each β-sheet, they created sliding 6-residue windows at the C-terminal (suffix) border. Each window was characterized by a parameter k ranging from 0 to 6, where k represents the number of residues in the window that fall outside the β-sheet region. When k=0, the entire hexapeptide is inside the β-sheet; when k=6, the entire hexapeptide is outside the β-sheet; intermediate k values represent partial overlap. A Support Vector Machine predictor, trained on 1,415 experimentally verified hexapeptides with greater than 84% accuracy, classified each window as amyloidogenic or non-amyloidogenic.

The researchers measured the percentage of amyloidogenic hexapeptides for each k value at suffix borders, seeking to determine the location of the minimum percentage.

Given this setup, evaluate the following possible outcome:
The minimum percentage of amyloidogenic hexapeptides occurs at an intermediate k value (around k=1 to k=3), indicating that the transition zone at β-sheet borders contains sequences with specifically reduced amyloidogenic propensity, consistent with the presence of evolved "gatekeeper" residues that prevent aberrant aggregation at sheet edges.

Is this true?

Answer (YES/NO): NO